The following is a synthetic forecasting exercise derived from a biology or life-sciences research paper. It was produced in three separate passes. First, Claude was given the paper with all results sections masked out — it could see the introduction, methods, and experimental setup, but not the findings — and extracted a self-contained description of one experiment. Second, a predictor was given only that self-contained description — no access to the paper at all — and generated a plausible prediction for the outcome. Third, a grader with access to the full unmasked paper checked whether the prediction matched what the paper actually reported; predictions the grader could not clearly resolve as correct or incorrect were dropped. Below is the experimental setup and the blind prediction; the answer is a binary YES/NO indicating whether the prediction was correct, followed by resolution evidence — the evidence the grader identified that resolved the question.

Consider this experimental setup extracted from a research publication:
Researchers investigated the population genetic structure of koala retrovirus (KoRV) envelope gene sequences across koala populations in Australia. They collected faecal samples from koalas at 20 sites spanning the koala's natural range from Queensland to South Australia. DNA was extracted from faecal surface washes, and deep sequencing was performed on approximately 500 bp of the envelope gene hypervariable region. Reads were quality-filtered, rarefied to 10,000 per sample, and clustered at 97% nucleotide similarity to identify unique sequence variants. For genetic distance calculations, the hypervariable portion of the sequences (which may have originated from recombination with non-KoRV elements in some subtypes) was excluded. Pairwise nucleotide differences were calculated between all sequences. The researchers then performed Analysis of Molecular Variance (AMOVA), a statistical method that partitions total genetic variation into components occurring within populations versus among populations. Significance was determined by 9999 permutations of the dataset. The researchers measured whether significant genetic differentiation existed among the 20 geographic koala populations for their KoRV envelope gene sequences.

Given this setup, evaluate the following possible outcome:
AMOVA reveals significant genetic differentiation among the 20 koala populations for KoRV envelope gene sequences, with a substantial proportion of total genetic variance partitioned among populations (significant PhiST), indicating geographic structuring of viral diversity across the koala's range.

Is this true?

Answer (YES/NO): NO